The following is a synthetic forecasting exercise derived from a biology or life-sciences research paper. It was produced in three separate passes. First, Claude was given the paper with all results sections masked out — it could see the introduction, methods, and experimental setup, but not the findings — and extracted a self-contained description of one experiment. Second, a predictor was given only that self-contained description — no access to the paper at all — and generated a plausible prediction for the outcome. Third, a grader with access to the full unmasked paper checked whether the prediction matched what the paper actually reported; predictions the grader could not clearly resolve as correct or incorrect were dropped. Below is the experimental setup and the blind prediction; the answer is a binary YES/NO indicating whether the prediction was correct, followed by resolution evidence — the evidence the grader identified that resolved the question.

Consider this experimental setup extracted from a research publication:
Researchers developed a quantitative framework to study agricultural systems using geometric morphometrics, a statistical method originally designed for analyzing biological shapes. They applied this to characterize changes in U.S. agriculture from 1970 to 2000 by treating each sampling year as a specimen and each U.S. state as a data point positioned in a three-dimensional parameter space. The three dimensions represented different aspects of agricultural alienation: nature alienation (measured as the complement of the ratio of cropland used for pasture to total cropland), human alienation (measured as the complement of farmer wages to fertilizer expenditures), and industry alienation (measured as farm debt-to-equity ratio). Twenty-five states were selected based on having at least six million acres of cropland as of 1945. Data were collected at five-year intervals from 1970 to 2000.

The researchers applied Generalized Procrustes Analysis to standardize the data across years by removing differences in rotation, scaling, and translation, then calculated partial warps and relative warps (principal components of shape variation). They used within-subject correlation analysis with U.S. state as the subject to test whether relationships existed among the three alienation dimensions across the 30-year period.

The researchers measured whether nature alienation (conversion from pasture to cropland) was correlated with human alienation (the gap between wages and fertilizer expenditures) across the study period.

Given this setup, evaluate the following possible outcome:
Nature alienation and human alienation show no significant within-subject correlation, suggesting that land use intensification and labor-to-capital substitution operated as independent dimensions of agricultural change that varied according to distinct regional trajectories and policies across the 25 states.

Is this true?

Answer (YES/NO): NO